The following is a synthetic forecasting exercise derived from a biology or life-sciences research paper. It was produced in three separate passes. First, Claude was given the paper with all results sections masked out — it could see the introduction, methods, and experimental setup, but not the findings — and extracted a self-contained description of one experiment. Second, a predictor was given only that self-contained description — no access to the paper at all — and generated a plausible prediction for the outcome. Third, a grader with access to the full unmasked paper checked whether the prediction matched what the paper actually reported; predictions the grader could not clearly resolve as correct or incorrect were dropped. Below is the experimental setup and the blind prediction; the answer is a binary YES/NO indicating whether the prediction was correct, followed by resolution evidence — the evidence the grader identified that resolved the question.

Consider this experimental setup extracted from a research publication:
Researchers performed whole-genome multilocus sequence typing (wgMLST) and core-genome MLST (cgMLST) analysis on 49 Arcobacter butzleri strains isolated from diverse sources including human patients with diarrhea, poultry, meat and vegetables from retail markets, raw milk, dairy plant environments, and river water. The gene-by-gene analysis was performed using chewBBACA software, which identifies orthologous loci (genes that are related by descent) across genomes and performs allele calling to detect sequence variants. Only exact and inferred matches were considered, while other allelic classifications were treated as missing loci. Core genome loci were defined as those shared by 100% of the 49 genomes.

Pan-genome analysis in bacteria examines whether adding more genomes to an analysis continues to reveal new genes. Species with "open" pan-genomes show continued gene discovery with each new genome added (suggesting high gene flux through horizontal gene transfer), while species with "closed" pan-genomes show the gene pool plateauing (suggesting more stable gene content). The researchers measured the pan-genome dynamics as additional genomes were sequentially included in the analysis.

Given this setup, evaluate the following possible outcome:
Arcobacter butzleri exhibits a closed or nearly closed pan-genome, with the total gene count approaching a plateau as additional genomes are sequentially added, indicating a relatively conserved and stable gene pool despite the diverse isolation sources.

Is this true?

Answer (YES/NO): NO